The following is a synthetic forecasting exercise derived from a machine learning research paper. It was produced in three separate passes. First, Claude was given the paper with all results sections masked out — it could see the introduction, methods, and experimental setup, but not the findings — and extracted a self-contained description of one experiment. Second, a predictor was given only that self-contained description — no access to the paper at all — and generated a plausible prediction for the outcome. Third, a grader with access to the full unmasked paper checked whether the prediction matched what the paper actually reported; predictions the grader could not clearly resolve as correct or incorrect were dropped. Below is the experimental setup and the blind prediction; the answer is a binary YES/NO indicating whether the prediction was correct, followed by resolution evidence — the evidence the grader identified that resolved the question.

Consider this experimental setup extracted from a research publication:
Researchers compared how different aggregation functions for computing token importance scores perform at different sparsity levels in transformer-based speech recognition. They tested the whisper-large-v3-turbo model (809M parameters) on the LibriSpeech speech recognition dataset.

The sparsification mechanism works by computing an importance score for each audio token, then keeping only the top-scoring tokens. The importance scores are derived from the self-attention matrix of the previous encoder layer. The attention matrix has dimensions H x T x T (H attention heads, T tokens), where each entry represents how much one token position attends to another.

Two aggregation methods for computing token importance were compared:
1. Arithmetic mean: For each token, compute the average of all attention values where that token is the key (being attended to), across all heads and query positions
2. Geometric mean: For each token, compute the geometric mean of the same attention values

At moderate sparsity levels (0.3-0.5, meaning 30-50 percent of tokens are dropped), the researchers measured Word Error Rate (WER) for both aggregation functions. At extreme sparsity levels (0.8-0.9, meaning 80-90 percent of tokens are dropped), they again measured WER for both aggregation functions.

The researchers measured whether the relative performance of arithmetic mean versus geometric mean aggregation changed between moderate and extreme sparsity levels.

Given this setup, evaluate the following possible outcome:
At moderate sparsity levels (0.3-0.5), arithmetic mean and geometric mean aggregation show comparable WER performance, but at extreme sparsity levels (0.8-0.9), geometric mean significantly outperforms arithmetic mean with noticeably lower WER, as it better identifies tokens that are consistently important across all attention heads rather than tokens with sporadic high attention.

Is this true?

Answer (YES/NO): YES